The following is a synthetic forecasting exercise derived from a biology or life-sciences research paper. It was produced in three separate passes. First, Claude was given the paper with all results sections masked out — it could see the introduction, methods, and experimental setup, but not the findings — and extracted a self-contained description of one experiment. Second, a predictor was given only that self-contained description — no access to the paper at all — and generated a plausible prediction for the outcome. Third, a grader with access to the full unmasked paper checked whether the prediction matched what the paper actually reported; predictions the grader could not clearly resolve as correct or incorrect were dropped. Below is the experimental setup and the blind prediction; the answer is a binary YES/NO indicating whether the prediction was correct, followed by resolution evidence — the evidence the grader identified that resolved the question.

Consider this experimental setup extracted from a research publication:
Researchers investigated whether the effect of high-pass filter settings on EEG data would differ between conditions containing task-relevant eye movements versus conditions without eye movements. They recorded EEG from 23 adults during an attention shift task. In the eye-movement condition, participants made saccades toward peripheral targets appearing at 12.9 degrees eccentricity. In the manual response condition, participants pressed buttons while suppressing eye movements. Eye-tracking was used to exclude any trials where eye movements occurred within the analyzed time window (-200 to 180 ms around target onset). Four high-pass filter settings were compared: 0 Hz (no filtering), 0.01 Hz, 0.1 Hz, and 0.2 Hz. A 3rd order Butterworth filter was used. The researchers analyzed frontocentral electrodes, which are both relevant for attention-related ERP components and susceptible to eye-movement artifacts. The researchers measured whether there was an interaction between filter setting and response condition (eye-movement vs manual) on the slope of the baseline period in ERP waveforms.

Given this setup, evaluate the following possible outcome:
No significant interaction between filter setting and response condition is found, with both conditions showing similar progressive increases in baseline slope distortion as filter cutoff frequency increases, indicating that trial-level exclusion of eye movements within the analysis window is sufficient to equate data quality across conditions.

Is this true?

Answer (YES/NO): NO